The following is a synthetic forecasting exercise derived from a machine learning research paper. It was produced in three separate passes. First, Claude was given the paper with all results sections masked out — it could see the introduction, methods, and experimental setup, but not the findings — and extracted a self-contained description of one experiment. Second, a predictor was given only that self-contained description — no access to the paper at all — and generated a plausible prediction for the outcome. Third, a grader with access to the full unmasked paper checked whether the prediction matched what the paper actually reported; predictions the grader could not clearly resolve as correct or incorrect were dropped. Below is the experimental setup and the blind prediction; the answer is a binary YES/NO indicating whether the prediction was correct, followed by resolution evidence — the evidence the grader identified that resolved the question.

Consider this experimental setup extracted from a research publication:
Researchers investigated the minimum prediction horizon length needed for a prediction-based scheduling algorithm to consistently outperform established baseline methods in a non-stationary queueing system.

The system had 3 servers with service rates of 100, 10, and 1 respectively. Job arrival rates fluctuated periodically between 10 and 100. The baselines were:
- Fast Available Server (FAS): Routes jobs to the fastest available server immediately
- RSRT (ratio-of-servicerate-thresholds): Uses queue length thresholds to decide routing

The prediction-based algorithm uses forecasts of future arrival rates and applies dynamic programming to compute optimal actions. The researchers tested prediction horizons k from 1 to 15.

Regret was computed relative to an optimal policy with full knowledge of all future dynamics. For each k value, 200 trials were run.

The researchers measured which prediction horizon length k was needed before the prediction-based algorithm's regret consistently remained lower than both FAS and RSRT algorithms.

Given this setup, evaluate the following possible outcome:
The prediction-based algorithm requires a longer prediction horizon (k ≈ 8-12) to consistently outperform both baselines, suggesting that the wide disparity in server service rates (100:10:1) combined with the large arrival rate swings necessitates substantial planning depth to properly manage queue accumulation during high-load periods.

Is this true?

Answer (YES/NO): YES